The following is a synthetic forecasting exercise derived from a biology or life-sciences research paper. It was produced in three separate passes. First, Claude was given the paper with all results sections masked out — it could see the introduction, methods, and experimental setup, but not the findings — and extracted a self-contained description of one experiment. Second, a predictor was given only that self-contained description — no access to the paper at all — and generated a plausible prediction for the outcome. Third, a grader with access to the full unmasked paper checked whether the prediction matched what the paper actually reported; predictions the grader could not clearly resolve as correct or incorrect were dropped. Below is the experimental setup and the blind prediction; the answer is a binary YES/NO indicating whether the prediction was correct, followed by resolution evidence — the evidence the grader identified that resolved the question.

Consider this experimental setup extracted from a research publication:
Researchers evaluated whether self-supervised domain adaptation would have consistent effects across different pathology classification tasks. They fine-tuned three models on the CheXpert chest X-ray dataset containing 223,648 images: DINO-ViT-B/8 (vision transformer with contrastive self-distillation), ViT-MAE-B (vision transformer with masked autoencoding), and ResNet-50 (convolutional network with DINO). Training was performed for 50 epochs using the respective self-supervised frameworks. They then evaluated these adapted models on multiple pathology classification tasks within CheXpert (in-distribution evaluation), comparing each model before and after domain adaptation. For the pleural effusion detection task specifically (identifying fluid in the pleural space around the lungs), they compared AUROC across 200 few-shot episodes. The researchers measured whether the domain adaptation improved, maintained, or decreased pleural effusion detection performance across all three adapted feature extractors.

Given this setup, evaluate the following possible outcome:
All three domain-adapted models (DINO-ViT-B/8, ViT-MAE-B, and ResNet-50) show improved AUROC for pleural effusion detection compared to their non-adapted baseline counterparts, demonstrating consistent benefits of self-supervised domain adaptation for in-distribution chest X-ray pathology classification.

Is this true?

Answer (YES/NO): NO